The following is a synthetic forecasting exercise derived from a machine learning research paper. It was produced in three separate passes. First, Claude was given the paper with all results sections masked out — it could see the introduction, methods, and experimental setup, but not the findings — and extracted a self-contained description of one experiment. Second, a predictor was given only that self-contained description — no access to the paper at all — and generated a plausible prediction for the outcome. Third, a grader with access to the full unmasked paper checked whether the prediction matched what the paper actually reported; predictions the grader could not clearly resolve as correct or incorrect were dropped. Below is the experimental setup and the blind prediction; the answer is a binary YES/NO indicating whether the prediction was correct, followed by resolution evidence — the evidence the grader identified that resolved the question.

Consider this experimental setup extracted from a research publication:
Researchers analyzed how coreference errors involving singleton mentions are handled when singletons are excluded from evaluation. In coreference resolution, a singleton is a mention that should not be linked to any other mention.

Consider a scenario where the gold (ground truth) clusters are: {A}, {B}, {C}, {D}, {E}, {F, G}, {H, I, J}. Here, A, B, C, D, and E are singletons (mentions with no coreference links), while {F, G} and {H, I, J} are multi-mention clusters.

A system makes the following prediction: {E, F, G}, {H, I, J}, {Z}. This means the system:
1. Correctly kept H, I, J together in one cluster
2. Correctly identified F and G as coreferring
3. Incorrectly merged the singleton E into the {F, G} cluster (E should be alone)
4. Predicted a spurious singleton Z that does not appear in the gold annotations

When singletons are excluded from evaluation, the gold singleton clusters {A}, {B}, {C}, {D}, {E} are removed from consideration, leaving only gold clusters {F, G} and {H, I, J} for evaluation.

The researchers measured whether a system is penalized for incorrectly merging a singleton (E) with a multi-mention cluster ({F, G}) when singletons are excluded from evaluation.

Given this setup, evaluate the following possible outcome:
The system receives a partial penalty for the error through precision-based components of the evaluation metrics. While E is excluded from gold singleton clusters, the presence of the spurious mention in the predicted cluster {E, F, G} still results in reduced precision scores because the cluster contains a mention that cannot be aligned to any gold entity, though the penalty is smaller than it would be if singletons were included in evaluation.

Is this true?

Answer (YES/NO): NO